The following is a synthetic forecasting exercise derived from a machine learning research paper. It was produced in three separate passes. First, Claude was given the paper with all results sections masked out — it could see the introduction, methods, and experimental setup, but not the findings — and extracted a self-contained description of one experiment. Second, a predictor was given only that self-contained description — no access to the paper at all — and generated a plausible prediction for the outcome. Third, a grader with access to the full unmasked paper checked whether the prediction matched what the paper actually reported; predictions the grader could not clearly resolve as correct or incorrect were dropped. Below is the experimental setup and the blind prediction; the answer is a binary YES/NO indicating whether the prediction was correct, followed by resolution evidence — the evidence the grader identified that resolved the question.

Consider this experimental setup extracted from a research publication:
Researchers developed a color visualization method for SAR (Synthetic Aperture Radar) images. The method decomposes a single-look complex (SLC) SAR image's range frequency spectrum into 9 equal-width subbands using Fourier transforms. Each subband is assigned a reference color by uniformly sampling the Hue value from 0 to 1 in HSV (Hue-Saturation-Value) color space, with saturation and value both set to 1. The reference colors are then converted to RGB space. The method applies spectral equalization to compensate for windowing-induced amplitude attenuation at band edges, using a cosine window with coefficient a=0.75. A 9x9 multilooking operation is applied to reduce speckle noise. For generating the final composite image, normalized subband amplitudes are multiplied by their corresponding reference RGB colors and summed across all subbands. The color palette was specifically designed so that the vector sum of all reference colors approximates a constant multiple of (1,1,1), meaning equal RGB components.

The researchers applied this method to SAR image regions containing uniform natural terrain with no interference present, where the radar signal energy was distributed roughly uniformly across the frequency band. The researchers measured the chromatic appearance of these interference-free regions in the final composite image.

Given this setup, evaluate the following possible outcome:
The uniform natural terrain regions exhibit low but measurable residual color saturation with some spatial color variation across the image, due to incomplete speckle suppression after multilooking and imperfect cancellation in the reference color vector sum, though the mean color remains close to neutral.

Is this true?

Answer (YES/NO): NO